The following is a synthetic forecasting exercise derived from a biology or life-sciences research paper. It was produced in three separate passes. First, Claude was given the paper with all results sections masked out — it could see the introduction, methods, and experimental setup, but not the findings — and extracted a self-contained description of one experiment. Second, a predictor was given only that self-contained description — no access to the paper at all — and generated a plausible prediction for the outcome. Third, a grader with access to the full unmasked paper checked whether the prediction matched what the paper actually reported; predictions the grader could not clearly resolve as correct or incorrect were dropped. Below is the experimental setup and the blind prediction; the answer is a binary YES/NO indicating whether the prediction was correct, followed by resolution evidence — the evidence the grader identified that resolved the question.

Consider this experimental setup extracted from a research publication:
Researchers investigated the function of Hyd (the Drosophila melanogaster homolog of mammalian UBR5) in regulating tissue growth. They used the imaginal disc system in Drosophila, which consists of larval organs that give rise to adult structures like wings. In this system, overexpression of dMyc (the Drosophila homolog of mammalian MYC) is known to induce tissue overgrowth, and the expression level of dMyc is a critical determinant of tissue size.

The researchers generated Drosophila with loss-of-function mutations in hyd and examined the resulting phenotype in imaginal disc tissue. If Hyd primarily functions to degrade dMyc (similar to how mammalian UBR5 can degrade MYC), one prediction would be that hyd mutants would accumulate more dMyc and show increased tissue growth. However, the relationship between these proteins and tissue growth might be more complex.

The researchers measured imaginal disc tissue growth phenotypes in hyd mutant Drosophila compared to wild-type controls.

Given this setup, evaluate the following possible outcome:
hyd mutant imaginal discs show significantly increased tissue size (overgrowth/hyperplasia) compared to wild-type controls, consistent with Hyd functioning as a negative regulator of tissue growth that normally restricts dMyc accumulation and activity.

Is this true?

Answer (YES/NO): YES